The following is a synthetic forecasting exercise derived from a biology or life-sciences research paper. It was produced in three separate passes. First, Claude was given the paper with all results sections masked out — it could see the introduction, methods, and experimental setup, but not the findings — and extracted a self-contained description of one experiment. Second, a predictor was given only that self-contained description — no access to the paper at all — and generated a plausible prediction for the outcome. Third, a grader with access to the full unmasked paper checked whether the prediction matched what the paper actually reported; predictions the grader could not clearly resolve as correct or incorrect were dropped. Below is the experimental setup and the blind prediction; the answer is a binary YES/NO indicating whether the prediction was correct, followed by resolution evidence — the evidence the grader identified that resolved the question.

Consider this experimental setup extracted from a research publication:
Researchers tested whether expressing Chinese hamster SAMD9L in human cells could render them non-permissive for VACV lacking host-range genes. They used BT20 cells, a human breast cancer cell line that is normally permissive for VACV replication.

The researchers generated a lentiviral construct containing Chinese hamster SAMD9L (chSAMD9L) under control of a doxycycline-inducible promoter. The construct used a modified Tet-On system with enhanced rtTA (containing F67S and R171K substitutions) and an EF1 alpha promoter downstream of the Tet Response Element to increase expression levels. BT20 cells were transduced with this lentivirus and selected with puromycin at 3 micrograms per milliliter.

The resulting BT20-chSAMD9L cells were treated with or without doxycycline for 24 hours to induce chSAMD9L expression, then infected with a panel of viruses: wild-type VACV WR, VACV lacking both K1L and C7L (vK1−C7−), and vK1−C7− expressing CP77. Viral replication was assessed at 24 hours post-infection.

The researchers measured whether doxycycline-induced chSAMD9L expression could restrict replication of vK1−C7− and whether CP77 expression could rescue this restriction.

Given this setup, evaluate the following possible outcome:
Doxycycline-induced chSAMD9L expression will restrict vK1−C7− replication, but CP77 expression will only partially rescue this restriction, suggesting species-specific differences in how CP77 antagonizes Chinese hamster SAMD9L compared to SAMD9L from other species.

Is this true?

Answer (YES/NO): NO